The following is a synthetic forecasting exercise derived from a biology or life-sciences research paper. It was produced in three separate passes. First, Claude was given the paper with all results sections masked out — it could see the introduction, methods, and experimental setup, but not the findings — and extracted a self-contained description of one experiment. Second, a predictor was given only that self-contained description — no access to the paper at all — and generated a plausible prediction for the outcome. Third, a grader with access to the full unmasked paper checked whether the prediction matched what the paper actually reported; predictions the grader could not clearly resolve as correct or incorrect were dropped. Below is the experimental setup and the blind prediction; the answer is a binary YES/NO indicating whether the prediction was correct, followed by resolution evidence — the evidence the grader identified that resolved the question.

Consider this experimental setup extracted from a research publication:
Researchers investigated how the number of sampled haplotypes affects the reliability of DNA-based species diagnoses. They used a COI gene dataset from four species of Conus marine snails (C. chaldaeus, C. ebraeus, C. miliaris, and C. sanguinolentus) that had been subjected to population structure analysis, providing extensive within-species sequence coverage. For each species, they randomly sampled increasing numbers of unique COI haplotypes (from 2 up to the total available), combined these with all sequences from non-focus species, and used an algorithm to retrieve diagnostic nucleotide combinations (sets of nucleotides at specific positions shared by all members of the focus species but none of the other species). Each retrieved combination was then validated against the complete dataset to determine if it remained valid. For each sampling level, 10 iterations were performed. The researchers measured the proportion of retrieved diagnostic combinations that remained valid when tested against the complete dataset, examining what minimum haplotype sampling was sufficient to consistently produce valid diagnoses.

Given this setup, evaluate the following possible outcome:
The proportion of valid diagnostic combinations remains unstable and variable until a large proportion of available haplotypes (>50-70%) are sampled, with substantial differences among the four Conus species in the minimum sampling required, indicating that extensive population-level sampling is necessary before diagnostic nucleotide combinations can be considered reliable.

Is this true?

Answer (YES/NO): NO